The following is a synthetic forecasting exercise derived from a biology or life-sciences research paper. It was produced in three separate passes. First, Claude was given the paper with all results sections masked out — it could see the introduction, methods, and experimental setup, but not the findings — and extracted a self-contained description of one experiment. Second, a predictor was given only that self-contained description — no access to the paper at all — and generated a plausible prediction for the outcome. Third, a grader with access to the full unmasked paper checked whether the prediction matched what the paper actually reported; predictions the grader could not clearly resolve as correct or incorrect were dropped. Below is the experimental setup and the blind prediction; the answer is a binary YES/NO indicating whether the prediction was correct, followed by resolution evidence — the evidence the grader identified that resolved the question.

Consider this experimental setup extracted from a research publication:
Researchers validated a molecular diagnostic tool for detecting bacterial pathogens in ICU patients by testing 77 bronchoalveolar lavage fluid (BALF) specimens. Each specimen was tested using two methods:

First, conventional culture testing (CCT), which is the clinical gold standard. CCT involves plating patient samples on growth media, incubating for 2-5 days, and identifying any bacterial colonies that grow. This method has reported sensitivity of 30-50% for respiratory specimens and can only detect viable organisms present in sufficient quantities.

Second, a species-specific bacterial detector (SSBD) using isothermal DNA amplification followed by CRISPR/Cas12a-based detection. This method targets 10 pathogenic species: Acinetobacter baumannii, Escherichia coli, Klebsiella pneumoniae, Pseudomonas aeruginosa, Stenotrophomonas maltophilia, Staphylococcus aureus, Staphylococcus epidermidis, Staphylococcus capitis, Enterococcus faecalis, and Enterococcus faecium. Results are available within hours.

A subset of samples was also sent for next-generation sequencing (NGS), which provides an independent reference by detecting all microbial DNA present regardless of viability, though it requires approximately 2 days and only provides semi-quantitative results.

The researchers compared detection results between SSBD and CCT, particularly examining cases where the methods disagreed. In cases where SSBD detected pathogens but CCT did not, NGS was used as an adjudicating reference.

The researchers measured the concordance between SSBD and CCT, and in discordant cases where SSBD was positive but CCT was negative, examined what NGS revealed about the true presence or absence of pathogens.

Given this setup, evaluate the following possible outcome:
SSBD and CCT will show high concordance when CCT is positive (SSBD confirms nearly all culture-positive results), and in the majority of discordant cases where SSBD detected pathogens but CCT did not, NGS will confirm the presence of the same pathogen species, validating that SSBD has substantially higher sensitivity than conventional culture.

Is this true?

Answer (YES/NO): YES